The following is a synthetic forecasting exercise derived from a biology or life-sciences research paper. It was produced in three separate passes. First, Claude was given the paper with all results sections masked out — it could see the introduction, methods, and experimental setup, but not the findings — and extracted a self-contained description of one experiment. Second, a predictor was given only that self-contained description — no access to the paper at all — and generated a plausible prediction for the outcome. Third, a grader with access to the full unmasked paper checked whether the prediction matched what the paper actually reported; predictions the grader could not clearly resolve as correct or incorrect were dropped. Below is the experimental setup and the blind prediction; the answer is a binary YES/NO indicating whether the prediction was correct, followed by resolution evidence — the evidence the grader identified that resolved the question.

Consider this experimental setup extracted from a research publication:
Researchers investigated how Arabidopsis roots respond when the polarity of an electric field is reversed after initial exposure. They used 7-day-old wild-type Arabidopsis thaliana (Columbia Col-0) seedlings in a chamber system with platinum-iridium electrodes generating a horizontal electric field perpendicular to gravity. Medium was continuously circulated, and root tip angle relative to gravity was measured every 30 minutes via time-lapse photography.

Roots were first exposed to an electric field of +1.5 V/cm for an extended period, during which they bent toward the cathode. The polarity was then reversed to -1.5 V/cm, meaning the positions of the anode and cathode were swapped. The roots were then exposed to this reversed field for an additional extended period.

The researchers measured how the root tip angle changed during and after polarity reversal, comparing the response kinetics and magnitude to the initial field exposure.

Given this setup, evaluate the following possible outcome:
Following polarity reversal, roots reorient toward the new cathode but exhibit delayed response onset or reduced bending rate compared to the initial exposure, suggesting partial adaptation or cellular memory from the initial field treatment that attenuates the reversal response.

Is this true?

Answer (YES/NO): NO